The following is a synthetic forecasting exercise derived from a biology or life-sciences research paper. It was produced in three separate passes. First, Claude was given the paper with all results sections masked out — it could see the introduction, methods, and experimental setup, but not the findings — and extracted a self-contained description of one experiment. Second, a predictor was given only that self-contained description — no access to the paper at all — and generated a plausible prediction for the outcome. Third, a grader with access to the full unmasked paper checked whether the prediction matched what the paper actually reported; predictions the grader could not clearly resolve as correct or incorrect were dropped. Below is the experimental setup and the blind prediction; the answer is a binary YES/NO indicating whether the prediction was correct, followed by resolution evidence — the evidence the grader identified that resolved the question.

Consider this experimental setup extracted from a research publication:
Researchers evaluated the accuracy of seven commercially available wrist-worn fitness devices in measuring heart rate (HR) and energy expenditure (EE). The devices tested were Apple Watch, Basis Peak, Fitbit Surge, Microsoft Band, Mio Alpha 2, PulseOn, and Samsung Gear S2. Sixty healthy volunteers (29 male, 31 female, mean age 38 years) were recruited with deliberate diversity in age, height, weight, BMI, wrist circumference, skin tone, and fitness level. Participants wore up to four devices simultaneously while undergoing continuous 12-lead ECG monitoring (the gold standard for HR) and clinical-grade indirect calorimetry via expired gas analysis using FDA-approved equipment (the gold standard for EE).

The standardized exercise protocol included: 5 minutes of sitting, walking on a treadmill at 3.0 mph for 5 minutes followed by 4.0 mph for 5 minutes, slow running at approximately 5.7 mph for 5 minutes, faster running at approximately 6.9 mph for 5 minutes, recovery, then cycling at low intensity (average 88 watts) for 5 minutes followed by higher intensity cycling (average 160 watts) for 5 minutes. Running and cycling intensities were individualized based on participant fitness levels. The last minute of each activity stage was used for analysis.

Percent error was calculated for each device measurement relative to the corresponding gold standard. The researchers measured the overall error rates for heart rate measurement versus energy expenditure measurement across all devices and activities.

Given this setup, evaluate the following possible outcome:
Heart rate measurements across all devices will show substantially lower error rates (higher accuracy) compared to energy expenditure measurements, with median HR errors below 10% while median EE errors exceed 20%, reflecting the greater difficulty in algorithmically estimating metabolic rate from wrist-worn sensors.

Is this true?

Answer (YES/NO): YES